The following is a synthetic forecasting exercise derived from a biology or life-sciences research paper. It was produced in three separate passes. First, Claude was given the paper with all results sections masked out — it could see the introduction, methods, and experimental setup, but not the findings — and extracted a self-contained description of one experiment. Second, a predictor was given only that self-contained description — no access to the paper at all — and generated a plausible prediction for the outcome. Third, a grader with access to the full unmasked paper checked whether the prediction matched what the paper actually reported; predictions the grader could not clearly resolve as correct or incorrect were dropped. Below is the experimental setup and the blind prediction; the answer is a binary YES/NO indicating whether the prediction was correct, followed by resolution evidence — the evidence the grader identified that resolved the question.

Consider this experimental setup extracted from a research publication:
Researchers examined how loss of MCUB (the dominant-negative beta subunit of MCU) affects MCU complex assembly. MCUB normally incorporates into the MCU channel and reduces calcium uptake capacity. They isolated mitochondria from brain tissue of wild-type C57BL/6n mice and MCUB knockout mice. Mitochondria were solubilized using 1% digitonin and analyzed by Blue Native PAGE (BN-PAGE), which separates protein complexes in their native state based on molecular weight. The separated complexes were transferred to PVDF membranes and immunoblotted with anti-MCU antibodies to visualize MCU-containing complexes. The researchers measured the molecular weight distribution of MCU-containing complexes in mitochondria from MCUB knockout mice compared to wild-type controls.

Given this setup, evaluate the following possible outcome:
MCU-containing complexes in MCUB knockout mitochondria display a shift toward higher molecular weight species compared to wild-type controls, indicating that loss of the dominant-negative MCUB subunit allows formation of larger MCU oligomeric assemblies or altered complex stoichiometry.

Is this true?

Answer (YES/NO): YES